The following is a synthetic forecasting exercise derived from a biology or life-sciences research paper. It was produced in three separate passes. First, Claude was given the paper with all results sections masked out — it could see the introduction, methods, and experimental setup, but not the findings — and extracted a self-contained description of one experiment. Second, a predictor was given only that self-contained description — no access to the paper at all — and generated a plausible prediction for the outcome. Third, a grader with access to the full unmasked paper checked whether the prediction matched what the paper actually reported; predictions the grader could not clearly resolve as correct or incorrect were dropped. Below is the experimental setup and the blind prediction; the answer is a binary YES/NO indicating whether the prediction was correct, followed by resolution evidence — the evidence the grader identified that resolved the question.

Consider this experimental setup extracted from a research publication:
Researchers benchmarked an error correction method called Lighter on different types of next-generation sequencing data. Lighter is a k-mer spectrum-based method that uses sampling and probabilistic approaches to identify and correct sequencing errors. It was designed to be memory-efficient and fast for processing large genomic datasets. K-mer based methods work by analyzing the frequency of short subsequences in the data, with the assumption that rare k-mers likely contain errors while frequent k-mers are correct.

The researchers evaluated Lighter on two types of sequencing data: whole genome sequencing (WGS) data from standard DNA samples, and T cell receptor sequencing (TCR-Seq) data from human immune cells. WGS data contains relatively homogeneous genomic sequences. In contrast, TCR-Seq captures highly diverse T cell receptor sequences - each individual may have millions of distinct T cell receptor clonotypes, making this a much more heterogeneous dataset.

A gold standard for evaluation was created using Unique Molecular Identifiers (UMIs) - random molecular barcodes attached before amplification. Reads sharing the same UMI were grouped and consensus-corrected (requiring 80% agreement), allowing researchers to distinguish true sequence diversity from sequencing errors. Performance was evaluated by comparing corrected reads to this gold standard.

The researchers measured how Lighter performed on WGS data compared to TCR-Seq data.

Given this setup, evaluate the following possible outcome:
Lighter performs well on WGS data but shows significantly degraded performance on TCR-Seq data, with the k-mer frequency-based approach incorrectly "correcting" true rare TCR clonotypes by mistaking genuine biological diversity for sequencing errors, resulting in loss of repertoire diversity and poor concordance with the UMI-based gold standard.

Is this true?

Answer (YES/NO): NO